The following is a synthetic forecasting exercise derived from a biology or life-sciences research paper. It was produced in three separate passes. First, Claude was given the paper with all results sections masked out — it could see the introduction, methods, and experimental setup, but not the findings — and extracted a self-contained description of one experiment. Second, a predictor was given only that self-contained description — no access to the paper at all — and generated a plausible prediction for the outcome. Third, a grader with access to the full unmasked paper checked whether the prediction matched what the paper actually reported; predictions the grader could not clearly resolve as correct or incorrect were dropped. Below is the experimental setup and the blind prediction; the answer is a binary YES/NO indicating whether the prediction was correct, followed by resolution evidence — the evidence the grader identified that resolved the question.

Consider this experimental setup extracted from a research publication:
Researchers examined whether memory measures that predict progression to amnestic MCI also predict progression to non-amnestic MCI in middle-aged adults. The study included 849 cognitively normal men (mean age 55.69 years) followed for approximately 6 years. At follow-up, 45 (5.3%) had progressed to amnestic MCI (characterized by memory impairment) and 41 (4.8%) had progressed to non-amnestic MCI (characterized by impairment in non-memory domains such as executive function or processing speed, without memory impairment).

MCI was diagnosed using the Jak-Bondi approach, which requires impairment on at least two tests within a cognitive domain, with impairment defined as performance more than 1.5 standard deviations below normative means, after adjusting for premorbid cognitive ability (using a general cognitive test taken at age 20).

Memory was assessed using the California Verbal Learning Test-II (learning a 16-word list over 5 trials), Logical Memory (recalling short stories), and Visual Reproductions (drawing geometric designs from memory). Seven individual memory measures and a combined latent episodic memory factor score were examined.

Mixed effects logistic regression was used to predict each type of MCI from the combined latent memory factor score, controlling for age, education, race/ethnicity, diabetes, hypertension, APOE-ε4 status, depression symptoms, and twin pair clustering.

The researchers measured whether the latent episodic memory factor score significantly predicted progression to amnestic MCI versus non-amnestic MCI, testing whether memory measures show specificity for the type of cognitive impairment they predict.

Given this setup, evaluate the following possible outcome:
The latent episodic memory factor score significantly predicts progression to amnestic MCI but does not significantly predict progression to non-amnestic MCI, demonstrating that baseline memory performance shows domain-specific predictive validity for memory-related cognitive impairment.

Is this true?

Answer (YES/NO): YES